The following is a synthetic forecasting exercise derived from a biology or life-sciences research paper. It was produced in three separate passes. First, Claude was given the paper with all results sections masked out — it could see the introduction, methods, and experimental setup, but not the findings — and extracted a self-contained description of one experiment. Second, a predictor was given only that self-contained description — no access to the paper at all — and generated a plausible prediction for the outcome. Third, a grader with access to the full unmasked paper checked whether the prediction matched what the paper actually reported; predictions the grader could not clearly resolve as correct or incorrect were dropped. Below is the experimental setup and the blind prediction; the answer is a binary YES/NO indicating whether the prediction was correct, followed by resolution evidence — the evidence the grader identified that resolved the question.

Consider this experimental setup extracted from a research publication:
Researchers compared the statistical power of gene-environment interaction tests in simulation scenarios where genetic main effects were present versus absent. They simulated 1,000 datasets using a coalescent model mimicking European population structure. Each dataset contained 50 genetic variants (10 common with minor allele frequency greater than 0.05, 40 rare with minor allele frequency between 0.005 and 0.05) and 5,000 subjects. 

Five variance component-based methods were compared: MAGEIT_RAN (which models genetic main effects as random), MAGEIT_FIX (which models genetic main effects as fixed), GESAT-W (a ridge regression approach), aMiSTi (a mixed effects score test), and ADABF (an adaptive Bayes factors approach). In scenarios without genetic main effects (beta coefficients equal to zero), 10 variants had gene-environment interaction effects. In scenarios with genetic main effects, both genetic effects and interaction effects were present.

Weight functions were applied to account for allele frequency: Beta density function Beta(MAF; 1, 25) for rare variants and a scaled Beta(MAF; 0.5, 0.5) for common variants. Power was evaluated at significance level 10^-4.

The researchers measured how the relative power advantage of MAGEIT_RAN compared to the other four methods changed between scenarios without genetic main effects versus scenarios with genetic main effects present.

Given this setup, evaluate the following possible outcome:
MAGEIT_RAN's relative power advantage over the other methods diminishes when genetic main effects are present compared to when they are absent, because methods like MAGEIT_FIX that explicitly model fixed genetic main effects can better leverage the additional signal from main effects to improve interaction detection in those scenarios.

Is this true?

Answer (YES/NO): YES